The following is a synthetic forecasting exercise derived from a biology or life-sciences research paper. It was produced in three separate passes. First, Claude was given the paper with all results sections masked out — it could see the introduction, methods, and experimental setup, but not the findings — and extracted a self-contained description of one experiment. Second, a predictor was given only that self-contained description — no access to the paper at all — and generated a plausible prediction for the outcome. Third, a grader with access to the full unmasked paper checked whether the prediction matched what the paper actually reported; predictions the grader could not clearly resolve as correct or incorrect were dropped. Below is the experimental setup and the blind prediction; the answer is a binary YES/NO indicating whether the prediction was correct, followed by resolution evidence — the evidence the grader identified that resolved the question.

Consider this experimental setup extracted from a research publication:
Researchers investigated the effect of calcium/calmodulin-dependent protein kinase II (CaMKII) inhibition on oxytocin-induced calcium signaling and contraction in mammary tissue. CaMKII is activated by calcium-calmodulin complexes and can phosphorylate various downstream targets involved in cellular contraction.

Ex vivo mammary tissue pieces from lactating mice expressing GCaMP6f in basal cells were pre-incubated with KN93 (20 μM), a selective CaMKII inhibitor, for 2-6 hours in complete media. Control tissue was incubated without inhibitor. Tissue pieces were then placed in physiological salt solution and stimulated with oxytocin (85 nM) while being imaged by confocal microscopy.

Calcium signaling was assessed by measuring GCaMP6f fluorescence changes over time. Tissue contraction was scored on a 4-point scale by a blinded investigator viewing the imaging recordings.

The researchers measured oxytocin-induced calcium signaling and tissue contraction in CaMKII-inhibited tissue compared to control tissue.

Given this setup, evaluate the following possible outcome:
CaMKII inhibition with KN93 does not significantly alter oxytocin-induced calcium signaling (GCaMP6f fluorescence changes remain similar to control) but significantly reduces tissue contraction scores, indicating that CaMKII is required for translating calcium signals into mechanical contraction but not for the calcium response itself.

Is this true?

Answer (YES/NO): NO